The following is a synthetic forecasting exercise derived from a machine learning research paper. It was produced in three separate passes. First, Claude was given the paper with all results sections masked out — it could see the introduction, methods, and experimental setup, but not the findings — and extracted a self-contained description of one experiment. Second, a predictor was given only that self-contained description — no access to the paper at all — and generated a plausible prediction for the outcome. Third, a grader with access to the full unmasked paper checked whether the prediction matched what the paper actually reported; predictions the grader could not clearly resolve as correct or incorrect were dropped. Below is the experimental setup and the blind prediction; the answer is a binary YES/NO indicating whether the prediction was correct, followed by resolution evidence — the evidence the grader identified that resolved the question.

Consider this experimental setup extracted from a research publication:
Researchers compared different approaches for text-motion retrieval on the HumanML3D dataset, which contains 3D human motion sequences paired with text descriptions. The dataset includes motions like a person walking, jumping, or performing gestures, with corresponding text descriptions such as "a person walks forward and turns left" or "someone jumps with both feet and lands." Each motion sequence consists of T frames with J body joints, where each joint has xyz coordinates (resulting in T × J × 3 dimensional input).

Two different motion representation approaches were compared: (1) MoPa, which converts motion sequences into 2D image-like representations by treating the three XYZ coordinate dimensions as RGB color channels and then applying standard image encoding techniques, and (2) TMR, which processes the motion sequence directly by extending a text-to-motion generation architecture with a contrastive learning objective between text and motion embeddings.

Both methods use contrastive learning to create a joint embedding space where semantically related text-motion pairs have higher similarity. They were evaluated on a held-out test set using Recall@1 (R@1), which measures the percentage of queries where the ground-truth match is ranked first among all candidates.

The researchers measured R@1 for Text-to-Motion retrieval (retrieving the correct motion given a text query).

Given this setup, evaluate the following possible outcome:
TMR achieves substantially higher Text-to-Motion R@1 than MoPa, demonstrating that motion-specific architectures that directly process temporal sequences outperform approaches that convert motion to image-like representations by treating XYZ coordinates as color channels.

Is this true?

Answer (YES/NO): NO